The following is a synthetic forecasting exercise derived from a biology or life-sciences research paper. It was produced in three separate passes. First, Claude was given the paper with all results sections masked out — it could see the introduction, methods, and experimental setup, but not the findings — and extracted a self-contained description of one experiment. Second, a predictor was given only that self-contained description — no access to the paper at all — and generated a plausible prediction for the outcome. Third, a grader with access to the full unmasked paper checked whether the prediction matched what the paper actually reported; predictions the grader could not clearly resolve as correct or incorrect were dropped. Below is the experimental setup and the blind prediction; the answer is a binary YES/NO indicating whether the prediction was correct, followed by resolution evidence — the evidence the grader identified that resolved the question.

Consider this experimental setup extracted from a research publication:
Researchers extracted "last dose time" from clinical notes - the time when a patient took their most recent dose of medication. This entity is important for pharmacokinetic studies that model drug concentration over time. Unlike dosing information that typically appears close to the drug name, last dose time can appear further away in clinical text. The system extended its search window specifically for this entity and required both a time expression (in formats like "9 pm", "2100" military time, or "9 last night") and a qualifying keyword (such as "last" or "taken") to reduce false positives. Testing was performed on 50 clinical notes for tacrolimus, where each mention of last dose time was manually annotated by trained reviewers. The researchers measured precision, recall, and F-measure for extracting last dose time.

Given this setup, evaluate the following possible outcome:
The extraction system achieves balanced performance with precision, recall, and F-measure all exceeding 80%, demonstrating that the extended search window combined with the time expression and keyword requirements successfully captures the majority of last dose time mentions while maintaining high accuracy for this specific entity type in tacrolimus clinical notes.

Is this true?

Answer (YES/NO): YES